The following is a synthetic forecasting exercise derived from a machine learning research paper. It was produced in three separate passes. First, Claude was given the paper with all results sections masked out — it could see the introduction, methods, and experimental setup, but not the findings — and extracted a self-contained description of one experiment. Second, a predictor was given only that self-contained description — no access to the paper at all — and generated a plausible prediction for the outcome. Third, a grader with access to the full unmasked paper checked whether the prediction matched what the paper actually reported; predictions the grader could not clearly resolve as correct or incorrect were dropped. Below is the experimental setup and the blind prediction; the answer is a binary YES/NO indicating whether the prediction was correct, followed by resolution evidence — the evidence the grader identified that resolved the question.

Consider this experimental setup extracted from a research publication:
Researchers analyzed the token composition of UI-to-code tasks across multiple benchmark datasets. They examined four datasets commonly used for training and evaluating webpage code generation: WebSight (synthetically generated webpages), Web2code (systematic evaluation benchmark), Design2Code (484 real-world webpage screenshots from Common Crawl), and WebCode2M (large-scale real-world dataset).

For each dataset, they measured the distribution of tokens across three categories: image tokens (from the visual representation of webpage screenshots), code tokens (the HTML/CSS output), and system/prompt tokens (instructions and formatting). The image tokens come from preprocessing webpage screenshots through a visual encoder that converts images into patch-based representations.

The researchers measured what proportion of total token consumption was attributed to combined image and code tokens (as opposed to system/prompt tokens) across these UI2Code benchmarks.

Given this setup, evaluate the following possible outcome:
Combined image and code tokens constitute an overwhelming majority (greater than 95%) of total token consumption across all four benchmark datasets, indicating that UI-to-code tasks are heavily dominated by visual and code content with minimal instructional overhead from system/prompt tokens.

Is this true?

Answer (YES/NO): NO